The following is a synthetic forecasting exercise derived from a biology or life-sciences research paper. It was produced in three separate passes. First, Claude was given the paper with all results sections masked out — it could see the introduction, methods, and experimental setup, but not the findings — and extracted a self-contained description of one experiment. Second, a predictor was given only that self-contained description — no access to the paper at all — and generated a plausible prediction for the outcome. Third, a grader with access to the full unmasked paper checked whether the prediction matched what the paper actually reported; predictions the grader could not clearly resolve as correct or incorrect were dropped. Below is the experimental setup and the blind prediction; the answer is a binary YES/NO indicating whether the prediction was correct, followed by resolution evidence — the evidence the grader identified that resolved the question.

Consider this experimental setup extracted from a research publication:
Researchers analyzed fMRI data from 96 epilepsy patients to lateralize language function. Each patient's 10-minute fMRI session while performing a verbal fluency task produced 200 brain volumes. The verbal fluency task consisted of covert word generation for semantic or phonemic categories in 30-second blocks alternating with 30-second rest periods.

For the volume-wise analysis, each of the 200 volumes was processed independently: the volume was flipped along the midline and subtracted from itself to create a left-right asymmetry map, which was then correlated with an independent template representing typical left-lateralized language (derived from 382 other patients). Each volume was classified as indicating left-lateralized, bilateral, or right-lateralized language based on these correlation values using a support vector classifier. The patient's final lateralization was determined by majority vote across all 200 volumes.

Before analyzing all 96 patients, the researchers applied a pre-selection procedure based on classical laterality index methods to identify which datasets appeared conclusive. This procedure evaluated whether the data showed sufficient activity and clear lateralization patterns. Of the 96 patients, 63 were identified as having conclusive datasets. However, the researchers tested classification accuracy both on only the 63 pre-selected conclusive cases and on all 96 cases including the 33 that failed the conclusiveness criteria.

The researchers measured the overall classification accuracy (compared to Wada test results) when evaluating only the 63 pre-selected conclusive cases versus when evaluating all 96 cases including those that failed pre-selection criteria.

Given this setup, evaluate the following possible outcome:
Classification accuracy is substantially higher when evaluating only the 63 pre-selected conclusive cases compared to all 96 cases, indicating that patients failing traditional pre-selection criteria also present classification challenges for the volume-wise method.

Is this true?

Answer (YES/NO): YES